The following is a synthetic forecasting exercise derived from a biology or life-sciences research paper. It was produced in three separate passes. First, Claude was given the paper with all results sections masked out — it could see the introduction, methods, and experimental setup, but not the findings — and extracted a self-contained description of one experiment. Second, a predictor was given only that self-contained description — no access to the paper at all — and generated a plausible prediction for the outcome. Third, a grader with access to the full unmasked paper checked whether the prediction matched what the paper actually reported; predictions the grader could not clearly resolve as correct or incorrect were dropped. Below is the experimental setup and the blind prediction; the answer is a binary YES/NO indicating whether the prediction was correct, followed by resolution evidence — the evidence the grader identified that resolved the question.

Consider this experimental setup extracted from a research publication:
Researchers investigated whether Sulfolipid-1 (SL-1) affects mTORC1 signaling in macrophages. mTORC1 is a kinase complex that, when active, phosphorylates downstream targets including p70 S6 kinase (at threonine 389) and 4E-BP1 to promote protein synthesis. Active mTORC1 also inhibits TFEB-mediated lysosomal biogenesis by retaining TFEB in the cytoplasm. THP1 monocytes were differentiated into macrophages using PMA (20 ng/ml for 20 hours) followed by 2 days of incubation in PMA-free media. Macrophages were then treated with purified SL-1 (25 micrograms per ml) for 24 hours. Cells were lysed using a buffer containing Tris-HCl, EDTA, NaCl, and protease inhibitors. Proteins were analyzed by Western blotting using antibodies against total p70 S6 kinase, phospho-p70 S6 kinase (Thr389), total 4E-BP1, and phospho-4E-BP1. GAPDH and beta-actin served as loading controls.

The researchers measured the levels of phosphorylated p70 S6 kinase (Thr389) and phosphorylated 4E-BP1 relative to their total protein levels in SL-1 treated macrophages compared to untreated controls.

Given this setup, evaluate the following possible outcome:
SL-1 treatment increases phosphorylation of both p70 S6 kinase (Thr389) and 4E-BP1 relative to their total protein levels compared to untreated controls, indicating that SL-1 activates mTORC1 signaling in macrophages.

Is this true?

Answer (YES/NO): NO